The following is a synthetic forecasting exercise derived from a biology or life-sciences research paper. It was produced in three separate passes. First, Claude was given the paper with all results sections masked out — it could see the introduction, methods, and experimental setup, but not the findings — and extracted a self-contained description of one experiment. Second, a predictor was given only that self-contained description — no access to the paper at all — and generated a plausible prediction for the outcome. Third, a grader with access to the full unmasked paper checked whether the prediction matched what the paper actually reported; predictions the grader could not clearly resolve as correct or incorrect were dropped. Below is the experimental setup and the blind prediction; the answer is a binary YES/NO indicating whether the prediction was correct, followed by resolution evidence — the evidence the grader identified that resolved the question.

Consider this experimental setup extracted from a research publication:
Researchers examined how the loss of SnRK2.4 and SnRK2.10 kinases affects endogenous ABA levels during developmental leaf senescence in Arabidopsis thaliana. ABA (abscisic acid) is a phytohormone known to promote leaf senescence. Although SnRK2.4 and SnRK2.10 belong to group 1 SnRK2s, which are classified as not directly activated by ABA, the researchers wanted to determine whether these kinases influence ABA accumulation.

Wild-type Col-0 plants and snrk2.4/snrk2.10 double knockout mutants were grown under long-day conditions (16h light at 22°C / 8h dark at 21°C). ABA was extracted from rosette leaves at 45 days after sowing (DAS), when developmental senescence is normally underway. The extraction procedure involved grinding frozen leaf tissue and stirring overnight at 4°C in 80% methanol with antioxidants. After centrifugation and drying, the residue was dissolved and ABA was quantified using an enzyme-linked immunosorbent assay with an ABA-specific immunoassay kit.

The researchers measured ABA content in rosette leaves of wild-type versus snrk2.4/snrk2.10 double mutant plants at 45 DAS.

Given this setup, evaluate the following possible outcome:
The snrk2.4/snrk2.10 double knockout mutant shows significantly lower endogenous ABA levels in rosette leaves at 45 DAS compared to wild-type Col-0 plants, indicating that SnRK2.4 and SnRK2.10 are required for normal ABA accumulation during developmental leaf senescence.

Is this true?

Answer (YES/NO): YES